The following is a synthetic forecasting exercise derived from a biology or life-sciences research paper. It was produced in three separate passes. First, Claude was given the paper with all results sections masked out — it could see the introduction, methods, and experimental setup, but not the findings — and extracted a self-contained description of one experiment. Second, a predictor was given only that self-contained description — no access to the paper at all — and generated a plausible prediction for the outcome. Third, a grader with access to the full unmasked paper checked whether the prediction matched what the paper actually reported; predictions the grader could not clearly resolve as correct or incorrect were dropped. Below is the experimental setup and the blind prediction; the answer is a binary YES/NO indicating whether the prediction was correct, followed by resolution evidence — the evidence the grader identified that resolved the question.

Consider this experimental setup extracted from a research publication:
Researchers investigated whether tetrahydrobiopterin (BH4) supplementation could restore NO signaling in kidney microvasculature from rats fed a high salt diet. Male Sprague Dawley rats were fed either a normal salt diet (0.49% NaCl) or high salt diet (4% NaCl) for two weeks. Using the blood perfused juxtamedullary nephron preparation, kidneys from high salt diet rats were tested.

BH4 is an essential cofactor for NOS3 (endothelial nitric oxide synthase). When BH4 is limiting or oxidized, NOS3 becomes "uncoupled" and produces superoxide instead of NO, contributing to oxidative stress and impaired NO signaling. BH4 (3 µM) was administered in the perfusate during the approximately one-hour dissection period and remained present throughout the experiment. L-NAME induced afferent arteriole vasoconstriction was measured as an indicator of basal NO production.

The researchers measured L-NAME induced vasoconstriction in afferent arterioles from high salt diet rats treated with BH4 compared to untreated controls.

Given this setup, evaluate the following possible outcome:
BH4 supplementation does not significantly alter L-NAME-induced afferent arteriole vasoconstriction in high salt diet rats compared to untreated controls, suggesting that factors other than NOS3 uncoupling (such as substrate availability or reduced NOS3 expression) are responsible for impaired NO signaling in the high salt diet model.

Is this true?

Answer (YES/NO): NO